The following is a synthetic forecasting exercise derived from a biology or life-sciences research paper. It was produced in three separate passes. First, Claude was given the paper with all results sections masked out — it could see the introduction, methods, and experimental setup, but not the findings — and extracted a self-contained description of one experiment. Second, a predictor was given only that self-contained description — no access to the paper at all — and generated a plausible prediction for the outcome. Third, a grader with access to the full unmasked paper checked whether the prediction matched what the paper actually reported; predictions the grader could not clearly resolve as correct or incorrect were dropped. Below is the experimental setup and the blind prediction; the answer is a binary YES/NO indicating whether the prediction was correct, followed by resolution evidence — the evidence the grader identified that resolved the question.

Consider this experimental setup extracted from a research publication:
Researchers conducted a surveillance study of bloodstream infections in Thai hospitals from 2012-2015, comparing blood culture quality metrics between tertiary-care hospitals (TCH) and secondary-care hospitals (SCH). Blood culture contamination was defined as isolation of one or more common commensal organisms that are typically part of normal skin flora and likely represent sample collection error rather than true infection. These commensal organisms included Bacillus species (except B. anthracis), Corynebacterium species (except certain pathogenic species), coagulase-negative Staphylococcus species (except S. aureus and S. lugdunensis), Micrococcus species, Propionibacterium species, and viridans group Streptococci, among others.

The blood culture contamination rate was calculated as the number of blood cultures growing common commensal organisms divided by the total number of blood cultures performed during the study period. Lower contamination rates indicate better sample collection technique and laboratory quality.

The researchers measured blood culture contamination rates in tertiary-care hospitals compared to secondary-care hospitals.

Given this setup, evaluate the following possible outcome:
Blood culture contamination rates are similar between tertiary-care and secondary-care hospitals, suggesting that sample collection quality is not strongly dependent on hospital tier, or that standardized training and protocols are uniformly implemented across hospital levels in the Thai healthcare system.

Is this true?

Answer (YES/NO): YES